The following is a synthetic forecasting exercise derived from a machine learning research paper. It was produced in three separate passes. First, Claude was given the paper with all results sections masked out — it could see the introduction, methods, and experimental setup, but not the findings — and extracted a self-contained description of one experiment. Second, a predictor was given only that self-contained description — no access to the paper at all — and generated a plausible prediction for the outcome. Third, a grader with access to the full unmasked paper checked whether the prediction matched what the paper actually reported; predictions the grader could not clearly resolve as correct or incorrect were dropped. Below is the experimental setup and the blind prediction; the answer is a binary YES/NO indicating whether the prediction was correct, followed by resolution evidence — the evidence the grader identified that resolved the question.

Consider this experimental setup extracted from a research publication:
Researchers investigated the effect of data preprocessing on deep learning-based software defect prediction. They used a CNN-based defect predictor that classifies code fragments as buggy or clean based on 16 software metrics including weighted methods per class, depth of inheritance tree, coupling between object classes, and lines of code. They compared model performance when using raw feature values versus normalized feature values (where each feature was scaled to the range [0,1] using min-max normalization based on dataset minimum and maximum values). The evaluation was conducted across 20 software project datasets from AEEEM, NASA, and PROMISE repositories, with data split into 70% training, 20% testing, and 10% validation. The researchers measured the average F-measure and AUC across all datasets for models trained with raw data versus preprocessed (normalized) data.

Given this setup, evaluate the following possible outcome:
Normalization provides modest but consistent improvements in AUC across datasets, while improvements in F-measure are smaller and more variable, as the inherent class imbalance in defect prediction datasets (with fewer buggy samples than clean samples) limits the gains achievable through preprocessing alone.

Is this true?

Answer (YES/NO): NO